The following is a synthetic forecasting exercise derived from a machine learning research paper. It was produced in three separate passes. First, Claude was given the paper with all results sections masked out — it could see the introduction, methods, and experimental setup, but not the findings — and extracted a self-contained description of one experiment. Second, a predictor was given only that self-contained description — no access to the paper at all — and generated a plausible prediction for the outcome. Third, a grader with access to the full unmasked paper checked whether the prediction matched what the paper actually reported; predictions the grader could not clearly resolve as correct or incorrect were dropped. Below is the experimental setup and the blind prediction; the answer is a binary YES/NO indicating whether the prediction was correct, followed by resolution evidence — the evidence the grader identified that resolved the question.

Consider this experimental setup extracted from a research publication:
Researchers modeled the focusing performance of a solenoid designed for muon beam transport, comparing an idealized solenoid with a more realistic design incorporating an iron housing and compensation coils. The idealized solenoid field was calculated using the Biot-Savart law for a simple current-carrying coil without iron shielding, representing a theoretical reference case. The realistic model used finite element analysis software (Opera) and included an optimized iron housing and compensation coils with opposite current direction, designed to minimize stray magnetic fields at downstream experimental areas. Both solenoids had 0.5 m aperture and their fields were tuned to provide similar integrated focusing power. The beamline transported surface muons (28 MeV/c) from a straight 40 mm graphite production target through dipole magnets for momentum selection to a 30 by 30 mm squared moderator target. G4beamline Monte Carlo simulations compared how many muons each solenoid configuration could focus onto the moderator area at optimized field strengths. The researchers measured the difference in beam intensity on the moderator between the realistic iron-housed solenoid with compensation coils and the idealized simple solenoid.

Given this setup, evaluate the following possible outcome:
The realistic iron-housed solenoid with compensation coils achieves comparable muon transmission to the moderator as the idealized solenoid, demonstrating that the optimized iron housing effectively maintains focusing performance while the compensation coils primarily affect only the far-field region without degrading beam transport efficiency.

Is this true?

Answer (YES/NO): NO